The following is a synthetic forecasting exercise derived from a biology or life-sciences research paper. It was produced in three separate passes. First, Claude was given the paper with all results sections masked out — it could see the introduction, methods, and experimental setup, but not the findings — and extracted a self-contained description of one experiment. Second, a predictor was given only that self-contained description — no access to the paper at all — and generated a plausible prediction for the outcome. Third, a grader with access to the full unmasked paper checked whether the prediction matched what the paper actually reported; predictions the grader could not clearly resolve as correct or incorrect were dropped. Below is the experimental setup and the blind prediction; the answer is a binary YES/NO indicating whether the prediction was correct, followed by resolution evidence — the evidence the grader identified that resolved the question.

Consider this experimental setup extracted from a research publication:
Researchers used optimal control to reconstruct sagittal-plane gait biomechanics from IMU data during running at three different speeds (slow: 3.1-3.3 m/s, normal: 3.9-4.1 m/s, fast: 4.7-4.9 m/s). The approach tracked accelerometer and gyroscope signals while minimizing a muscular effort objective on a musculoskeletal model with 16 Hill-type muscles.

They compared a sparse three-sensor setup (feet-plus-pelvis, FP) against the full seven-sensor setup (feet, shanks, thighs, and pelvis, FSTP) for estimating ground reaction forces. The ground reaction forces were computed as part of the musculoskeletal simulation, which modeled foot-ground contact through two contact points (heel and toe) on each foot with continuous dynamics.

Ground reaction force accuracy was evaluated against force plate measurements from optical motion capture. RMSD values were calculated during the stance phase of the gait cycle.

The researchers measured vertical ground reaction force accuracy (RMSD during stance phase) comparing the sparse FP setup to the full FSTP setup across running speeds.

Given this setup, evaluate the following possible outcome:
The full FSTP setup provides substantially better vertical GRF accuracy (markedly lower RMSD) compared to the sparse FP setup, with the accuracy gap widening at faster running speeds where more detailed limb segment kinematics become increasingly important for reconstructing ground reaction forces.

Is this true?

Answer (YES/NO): NO